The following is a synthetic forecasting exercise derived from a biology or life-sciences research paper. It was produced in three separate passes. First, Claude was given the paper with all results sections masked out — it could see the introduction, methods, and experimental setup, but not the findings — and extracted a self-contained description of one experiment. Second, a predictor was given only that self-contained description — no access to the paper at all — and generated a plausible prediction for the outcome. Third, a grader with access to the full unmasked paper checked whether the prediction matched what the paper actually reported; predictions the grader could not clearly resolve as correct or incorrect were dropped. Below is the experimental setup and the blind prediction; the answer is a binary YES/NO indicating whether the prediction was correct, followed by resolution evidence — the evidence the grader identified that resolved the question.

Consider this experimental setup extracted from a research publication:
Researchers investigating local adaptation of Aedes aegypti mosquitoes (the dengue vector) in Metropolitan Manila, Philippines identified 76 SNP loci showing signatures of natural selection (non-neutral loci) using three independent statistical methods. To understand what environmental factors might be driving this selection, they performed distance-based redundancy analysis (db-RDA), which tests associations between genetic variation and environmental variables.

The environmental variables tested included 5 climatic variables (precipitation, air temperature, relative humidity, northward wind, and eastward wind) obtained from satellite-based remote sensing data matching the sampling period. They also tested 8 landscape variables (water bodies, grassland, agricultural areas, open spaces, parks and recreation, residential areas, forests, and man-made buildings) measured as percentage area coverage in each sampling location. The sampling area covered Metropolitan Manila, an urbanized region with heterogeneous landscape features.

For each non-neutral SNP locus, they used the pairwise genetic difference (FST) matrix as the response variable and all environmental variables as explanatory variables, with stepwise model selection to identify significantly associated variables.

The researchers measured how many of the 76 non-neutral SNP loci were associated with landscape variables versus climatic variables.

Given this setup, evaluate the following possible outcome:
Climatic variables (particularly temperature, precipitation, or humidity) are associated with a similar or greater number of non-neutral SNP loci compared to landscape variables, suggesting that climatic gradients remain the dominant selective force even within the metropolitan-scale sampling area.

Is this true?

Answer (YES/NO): NO